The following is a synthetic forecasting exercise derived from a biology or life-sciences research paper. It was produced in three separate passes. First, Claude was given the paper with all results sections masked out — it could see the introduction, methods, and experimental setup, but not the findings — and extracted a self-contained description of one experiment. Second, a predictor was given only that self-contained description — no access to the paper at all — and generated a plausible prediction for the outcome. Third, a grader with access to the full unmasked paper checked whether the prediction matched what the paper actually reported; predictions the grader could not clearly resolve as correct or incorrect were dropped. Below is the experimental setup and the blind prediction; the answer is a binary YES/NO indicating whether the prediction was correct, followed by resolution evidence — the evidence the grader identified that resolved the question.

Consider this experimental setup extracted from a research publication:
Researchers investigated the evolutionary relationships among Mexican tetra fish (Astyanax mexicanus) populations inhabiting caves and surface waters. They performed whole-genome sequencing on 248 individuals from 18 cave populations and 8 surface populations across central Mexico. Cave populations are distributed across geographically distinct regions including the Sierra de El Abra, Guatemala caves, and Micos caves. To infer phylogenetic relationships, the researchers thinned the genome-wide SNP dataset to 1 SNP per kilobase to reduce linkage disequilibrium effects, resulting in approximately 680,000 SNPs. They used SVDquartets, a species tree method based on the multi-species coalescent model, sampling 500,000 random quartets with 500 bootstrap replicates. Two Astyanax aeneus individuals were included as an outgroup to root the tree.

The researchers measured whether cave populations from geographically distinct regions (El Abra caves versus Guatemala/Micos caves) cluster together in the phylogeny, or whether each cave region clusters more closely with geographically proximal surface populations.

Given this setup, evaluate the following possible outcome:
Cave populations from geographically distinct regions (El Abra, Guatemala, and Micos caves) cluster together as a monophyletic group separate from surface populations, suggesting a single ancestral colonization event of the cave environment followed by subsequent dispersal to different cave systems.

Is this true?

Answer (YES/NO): NO